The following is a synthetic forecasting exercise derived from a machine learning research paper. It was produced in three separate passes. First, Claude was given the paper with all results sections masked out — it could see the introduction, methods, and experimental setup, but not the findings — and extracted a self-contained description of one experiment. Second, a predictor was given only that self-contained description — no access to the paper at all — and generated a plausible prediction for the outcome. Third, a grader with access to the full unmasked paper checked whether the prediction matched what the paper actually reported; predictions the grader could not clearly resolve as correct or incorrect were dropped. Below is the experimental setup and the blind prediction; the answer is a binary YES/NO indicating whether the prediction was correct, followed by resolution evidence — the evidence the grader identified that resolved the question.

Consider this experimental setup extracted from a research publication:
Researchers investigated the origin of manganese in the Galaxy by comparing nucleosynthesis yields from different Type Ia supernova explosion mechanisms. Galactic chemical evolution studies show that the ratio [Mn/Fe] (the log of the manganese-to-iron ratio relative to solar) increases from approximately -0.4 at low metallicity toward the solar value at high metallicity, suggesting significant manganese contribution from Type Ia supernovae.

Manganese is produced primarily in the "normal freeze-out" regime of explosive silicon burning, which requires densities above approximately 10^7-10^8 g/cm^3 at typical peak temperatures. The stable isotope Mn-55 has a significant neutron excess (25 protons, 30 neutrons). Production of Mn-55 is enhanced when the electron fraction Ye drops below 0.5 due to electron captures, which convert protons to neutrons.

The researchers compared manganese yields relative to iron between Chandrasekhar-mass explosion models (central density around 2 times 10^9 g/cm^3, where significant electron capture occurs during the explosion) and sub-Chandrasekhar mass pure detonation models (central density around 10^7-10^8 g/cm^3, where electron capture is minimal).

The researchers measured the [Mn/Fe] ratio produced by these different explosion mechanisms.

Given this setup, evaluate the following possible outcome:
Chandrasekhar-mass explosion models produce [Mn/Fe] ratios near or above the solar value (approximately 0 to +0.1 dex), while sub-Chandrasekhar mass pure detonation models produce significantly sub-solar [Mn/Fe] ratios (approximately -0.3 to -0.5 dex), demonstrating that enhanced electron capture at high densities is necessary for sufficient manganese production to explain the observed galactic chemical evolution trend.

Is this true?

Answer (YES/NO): NO